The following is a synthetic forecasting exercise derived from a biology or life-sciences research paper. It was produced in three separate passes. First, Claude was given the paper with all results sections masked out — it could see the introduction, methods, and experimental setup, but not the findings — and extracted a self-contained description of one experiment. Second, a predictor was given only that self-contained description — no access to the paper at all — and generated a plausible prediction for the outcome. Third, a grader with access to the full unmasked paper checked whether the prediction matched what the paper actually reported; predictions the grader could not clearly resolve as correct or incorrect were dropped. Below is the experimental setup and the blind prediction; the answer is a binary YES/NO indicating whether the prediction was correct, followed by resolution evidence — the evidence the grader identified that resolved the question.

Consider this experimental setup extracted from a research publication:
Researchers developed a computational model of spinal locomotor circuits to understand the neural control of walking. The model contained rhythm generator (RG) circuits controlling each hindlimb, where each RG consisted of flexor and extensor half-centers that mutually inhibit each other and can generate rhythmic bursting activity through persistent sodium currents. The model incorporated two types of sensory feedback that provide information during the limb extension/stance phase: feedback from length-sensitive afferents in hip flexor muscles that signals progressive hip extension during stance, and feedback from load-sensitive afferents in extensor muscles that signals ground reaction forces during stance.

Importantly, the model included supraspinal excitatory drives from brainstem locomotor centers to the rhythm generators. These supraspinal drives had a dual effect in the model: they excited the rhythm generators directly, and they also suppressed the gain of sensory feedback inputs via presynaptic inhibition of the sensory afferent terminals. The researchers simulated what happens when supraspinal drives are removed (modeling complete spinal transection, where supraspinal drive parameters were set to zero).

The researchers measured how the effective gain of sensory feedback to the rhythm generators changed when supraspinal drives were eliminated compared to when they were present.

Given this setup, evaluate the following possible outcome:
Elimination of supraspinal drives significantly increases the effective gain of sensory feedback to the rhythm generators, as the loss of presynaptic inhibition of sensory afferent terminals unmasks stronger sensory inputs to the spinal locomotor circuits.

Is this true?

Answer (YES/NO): YES